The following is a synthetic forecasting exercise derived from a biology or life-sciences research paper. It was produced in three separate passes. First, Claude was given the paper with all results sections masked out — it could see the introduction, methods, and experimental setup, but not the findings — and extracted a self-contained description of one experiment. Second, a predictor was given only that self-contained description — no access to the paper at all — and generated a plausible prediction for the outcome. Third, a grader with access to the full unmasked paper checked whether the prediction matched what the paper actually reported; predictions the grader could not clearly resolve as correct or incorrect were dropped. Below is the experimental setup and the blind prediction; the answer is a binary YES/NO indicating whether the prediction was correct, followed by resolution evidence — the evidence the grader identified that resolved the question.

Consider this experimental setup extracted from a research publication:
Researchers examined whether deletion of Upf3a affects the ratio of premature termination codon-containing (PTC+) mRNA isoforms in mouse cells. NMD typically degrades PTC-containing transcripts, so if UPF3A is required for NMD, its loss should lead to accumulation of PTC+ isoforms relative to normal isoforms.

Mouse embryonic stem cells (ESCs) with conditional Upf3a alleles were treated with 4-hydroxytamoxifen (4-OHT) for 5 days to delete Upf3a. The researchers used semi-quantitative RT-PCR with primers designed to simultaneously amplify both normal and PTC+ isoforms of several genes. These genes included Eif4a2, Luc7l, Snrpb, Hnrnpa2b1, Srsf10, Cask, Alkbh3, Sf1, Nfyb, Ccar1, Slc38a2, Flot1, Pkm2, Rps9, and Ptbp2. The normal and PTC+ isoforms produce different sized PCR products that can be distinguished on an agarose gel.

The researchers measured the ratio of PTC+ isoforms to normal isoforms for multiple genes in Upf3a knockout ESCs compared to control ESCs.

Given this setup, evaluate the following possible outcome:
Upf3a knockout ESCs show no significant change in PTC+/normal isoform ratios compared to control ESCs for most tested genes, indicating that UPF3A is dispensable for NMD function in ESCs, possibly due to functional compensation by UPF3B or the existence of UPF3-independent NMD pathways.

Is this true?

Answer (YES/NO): YES